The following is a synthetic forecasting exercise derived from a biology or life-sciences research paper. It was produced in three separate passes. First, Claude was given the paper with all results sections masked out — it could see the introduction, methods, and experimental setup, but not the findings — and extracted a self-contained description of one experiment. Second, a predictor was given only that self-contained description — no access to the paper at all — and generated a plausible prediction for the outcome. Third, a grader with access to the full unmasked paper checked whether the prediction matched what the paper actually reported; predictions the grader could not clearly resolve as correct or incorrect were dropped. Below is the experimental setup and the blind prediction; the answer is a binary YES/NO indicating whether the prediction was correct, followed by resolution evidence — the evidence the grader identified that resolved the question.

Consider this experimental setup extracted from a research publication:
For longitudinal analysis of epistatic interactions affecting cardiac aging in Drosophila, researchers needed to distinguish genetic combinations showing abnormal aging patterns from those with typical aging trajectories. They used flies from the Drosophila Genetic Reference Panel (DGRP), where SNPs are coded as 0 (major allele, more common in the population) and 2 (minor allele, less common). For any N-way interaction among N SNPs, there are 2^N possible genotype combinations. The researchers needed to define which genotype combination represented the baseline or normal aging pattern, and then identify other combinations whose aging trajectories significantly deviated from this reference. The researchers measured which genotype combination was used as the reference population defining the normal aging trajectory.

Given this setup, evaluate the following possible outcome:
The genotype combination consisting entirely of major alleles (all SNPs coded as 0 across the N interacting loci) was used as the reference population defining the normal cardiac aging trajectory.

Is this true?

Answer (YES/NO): YES